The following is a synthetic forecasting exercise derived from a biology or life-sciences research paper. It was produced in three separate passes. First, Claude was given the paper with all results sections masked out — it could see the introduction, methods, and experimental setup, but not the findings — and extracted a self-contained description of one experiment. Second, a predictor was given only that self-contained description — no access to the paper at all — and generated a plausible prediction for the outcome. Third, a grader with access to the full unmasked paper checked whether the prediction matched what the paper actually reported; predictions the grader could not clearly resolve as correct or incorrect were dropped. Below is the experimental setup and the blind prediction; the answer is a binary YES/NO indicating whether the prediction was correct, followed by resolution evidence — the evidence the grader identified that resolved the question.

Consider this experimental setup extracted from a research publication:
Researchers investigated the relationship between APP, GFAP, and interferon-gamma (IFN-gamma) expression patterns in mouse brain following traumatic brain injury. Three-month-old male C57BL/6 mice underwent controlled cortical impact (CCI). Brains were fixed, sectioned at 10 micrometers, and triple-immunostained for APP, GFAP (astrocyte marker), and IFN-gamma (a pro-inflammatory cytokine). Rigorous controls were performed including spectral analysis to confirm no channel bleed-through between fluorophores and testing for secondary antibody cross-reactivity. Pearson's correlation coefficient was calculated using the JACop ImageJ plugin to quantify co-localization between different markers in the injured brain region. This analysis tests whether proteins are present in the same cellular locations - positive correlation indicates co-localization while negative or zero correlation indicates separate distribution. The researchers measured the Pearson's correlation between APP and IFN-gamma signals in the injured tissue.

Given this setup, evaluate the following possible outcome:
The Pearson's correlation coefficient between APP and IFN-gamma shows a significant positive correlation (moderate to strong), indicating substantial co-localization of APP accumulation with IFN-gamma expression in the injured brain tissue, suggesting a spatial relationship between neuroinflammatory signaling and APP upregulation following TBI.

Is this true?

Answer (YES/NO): YES